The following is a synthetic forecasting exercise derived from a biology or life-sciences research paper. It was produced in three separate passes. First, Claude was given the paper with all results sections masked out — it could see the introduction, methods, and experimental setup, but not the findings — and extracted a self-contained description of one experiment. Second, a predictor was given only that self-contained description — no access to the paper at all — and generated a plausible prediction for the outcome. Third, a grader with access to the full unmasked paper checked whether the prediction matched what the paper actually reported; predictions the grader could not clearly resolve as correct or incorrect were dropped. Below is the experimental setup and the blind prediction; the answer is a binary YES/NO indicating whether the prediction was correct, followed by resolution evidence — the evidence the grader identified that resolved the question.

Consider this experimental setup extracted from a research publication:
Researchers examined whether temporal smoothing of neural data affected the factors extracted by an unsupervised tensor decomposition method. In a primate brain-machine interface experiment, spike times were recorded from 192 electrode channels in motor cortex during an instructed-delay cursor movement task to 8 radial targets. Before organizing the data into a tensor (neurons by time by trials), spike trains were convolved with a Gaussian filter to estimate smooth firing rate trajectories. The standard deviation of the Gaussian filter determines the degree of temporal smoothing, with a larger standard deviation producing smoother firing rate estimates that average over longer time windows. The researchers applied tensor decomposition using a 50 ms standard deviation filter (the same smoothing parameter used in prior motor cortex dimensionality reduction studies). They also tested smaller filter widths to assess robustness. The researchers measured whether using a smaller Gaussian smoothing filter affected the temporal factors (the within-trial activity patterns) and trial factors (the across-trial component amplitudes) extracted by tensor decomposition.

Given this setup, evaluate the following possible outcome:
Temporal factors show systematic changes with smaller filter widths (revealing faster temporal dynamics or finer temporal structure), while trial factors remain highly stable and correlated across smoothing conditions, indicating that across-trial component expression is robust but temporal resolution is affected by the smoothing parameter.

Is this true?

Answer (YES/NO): YES